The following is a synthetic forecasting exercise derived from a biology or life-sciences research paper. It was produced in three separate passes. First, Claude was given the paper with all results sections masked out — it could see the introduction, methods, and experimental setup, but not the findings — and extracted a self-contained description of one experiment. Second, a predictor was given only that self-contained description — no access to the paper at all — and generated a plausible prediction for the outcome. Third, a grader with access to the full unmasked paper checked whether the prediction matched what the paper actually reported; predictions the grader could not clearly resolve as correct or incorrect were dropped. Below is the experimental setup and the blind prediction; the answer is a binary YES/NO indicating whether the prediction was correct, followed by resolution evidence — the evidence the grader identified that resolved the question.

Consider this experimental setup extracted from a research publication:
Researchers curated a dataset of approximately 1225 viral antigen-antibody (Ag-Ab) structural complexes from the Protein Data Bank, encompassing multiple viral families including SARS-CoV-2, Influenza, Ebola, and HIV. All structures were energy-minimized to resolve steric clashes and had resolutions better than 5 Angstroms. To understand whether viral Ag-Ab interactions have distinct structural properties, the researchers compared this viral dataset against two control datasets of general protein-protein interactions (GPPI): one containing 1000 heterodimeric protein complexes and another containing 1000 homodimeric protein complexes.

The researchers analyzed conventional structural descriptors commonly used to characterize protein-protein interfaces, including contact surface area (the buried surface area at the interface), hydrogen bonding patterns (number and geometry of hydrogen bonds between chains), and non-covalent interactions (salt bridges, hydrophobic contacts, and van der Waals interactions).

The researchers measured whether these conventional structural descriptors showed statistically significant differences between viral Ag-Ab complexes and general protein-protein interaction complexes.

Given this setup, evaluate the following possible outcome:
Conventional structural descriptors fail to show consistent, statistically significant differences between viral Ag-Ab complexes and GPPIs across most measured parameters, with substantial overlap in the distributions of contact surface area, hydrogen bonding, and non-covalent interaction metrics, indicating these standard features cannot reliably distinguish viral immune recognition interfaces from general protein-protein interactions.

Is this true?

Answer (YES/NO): YES